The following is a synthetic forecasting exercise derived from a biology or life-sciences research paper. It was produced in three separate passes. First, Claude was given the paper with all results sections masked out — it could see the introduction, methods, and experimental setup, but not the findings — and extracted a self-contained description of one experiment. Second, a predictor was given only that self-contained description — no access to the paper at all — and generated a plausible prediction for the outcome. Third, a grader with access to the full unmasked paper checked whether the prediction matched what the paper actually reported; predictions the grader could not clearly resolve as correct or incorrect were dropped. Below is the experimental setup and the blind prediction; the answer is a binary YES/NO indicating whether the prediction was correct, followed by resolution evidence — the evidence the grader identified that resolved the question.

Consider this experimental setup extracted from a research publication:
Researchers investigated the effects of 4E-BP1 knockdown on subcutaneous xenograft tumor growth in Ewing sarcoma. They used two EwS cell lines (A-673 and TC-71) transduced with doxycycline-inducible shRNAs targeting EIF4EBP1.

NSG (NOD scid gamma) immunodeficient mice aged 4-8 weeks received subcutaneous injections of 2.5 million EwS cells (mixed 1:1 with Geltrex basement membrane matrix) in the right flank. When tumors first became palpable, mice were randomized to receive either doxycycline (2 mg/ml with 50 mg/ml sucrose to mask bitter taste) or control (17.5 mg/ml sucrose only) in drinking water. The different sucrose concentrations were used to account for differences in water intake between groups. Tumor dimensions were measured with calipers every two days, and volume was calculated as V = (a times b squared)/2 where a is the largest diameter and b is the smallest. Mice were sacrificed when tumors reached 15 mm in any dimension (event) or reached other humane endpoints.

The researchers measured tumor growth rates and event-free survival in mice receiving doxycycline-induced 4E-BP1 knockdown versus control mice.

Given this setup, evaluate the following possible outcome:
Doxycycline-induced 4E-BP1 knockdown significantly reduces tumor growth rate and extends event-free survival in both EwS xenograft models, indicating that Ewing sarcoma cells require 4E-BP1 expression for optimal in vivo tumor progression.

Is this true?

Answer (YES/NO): YES